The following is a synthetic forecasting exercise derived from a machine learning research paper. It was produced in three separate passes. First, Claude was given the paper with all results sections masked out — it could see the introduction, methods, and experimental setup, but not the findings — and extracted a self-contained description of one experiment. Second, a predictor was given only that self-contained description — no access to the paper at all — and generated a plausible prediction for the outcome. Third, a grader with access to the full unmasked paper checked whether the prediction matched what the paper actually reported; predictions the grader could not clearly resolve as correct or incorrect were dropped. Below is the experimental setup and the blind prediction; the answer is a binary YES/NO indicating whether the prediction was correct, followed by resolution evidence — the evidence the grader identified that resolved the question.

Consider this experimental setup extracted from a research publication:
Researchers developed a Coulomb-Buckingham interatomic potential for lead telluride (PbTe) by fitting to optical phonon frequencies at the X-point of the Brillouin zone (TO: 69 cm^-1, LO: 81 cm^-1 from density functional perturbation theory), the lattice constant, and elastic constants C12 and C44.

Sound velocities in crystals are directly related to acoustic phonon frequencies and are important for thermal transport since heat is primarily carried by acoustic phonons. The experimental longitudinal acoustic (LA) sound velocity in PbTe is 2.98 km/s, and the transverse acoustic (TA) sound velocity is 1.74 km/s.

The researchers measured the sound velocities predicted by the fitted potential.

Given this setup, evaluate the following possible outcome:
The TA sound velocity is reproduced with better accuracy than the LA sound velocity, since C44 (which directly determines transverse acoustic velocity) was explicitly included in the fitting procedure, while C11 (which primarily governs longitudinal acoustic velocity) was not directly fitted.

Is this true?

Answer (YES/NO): YES